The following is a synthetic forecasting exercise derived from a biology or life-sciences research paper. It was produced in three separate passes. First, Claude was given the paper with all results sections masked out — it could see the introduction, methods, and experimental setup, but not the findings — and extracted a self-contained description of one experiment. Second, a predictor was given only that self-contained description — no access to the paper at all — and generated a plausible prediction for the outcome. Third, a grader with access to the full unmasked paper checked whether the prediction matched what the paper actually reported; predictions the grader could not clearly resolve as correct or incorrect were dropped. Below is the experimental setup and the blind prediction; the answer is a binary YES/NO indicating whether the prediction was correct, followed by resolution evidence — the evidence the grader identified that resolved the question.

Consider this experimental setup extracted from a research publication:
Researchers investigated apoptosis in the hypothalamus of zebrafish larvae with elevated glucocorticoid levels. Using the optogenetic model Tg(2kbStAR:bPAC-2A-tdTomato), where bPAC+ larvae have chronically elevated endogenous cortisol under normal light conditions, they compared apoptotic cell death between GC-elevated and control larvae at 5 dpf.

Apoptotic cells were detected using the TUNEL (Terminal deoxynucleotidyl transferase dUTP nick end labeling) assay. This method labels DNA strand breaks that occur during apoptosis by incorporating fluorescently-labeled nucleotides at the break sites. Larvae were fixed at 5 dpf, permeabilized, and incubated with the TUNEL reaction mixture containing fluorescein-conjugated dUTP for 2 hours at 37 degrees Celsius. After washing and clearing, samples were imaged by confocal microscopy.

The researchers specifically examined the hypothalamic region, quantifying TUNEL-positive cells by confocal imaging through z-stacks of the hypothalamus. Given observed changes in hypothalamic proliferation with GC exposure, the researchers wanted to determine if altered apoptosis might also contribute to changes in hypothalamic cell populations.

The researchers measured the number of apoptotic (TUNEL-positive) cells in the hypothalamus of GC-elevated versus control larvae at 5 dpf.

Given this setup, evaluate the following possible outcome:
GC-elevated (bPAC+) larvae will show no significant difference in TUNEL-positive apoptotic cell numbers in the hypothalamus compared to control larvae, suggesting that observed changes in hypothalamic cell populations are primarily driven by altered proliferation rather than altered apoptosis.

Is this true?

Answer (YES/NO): YES